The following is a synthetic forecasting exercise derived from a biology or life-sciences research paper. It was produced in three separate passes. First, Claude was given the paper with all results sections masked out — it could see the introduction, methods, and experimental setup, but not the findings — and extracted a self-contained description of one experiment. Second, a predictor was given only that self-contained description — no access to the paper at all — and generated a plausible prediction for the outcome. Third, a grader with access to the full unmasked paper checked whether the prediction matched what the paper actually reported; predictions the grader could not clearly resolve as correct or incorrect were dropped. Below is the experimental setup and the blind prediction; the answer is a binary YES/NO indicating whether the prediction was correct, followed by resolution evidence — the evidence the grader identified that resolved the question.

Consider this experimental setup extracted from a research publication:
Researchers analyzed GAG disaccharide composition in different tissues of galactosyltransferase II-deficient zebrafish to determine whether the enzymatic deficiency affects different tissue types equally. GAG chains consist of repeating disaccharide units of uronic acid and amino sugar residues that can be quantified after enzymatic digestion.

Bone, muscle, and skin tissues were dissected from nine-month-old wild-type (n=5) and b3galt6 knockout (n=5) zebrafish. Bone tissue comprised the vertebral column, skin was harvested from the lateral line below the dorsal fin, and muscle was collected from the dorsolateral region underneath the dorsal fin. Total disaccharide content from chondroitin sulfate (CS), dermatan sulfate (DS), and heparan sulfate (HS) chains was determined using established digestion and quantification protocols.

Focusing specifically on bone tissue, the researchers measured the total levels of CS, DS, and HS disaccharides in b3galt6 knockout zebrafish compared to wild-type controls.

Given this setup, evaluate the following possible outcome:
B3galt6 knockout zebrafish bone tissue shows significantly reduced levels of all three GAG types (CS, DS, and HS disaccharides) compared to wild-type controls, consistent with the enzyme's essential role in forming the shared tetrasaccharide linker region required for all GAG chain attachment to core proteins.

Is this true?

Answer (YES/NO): NO